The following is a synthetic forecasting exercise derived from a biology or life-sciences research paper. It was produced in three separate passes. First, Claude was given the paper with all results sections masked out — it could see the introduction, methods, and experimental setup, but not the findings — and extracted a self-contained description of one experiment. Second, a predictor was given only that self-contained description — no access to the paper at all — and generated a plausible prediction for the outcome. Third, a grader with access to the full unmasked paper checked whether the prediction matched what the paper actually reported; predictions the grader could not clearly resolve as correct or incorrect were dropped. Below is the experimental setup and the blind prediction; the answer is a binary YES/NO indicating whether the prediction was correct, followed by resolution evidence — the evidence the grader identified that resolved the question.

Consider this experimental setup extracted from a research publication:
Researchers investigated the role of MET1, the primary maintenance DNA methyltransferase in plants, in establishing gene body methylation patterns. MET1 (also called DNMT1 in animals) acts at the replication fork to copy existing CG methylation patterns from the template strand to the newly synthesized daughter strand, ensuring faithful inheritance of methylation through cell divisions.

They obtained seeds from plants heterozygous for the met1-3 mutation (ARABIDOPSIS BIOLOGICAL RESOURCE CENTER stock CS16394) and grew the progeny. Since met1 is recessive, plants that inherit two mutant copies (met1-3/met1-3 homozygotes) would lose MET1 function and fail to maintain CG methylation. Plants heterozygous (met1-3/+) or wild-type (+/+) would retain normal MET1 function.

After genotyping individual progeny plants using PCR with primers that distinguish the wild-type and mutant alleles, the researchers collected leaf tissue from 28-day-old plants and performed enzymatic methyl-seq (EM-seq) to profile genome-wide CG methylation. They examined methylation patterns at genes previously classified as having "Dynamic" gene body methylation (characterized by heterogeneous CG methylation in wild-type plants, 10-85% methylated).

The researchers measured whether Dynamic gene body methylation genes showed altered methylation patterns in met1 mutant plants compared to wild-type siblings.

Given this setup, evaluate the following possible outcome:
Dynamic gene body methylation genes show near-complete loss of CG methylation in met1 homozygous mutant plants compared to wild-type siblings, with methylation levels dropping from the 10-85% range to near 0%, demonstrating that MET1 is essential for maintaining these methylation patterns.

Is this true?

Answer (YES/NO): YES